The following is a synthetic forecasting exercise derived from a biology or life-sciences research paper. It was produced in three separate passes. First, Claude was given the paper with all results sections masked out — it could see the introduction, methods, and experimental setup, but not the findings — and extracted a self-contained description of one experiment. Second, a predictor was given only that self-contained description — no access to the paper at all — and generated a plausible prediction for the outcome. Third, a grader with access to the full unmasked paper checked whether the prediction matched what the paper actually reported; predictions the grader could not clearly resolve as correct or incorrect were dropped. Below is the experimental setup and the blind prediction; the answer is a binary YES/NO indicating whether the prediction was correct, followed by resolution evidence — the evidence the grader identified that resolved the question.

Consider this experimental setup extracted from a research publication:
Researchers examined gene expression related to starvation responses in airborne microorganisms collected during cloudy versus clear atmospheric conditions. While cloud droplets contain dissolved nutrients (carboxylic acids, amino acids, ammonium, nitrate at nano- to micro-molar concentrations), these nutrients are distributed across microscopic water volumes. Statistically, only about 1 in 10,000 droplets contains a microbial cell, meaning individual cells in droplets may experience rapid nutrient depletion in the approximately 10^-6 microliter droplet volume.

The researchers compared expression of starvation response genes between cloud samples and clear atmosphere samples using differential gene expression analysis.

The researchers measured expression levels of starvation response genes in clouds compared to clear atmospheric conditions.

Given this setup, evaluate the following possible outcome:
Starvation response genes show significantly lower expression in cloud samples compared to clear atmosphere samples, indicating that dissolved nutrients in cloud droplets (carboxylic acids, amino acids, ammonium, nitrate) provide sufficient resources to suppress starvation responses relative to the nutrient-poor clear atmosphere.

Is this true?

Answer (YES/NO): NO